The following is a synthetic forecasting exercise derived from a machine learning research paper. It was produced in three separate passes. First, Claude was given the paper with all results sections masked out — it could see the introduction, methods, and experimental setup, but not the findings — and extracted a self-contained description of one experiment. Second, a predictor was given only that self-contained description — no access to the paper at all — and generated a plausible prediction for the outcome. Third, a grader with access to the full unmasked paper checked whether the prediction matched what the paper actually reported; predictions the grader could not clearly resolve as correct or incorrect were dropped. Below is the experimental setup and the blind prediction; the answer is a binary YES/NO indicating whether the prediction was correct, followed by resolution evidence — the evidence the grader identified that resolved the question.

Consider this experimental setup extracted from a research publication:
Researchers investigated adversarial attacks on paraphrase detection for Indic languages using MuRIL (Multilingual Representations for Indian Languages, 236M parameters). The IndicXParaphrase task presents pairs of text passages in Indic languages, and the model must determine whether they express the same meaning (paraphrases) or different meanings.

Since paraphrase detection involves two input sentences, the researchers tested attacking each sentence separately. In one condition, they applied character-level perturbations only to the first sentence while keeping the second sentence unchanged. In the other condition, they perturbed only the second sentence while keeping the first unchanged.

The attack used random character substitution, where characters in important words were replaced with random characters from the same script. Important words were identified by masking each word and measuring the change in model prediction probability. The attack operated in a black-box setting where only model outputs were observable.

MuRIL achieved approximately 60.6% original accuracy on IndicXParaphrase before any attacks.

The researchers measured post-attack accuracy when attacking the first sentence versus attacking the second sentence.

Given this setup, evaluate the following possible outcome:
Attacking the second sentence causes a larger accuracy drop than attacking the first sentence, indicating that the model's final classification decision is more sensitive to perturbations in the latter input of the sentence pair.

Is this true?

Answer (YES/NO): YES